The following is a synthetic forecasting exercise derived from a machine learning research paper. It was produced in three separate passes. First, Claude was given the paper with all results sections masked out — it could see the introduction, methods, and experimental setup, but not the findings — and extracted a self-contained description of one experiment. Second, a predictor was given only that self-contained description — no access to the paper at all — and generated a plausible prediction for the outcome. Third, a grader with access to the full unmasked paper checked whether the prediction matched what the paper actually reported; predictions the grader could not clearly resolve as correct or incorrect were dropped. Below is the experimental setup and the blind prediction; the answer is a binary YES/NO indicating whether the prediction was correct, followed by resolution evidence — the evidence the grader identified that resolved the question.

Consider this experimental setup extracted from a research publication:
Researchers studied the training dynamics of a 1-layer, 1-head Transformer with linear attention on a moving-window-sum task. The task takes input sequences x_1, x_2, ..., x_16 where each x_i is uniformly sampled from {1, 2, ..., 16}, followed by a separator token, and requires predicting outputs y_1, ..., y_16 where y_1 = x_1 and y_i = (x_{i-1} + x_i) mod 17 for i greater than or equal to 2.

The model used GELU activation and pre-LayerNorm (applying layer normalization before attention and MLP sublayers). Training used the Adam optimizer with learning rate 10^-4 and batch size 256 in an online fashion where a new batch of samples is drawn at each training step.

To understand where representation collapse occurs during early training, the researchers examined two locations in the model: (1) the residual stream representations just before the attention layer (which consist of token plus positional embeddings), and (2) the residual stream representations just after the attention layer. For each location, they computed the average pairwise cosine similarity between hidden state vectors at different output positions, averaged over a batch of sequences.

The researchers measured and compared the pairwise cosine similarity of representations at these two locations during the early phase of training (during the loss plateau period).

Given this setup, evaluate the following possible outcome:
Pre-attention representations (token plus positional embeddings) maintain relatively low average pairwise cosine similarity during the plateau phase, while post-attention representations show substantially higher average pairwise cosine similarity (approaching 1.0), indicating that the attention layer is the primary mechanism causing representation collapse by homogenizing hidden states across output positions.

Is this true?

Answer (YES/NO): YES